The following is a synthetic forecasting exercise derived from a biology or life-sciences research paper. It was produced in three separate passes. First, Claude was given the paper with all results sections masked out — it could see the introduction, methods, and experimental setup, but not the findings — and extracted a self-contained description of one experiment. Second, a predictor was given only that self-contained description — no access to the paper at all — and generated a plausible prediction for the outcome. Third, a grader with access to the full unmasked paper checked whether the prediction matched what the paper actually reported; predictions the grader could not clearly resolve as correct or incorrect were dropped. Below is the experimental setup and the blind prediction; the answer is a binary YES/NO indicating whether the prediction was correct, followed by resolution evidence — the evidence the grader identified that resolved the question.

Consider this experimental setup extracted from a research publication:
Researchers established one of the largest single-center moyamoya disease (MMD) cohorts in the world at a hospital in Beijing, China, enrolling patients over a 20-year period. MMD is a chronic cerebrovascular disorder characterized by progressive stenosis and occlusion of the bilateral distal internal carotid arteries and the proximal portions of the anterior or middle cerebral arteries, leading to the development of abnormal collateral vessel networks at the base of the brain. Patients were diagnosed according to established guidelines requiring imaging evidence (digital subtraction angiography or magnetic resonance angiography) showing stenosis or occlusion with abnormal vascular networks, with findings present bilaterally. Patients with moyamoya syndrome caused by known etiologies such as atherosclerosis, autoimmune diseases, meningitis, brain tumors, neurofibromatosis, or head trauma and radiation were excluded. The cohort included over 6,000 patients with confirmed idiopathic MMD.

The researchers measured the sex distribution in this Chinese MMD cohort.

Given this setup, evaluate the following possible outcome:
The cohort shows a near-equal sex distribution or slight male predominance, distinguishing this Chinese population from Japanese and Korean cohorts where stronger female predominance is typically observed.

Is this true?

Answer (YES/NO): YES